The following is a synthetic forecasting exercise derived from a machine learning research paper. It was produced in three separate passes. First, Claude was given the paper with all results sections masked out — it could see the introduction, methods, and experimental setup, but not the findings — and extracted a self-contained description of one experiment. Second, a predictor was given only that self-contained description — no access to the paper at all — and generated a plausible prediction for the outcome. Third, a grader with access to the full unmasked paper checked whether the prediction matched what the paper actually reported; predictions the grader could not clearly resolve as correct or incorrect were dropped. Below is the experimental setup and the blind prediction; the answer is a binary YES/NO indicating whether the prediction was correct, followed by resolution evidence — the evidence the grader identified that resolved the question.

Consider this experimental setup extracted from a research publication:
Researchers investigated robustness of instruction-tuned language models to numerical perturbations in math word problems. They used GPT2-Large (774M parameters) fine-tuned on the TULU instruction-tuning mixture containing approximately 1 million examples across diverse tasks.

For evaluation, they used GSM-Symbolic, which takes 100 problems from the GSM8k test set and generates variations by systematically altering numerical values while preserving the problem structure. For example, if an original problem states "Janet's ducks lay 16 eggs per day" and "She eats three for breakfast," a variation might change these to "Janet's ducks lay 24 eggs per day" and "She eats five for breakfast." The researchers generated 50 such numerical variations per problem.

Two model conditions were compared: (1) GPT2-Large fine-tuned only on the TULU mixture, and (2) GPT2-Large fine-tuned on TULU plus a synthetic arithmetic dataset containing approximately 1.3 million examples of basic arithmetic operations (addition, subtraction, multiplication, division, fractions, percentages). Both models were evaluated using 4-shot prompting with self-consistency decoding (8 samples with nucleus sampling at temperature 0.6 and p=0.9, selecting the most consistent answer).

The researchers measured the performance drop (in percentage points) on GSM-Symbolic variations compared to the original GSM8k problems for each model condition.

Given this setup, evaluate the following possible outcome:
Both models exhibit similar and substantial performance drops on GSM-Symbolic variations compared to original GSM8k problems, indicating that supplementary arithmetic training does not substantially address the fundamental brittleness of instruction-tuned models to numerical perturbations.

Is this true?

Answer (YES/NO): NO